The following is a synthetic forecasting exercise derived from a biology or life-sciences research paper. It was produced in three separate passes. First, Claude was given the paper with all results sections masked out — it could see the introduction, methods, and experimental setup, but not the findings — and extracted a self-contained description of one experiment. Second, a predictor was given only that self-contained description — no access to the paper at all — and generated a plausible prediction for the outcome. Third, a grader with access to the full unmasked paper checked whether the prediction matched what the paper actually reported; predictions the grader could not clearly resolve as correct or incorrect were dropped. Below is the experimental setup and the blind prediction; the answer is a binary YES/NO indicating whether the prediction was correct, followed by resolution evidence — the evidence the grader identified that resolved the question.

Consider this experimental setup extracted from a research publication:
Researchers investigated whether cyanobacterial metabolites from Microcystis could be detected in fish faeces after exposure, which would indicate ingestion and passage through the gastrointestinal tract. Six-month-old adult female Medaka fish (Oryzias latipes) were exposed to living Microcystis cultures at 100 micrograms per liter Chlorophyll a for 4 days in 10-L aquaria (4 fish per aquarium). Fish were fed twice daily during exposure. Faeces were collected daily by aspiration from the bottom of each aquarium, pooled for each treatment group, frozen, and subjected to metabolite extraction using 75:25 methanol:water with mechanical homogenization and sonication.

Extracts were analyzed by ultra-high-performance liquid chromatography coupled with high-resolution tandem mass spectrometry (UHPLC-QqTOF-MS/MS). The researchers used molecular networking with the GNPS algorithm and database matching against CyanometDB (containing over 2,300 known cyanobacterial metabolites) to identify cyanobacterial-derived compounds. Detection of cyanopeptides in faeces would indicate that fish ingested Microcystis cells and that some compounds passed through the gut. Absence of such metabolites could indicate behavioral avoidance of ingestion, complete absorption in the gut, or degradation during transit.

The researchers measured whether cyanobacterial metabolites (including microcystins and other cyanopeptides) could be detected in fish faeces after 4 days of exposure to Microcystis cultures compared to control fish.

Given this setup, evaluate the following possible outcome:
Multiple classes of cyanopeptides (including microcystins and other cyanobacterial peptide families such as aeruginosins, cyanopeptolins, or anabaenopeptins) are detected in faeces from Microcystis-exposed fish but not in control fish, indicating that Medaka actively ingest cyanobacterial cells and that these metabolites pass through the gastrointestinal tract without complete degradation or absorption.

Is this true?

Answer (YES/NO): NO